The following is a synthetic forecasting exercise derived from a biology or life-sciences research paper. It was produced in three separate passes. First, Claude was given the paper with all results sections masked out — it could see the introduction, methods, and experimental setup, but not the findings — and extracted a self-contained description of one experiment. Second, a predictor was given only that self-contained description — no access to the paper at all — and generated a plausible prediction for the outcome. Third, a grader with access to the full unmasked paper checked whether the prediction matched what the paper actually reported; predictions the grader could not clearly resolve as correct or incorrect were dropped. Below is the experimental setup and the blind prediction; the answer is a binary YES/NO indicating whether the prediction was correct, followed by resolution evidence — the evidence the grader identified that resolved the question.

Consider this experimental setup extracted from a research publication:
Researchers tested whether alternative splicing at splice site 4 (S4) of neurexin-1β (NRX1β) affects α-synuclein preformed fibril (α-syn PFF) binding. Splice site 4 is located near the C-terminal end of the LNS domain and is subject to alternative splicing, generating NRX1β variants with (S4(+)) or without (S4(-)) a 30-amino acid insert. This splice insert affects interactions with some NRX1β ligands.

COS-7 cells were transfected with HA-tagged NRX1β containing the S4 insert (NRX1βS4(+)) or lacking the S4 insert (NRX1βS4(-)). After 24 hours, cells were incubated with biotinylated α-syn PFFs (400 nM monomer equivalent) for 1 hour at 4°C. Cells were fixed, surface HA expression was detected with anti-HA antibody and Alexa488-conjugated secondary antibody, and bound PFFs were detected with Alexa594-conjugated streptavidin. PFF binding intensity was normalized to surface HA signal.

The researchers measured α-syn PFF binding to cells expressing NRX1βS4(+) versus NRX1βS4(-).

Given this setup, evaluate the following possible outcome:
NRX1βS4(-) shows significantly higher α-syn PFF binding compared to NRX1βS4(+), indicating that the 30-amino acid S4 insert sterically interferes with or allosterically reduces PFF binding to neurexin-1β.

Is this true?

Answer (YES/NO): NO